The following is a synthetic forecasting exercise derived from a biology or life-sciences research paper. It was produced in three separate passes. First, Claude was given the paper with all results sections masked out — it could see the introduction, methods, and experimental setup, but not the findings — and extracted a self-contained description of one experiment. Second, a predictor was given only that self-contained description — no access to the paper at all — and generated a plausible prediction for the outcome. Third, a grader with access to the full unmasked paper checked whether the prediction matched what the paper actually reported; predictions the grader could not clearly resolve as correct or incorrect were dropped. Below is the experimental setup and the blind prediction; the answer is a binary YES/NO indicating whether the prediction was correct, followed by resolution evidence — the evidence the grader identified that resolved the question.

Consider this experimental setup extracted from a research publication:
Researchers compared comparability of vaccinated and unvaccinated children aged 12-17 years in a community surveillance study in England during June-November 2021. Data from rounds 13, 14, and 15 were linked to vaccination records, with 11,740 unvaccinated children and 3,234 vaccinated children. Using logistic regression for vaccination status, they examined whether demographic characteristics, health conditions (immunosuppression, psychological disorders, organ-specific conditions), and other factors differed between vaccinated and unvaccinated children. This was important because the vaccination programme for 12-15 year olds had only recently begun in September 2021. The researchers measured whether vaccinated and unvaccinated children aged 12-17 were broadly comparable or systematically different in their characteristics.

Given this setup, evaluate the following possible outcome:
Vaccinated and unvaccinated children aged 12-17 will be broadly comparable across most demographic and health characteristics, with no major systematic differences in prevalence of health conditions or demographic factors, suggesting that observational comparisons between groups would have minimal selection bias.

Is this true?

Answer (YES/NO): NO